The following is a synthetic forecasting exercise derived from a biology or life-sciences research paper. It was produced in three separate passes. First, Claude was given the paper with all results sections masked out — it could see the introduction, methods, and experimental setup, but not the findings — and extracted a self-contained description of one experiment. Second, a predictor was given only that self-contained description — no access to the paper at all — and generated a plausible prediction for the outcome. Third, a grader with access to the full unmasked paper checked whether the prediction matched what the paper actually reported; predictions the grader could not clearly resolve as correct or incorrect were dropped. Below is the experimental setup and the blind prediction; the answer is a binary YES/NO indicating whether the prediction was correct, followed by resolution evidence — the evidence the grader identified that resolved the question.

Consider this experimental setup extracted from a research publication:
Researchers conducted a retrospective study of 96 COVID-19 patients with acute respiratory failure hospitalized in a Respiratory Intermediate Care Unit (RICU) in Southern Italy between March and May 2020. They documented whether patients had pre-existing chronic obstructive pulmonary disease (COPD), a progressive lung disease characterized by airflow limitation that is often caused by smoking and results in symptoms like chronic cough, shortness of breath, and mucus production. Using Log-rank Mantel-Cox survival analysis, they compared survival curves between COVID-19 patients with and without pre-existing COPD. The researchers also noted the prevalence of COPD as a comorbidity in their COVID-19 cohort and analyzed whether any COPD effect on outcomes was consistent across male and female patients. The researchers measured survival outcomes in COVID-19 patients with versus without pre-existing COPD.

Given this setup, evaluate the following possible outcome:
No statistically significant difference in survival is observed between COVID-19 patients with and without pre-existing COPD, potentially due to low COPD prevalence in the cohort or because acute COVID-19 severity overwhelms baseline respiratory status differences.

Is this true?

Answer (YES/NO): NO